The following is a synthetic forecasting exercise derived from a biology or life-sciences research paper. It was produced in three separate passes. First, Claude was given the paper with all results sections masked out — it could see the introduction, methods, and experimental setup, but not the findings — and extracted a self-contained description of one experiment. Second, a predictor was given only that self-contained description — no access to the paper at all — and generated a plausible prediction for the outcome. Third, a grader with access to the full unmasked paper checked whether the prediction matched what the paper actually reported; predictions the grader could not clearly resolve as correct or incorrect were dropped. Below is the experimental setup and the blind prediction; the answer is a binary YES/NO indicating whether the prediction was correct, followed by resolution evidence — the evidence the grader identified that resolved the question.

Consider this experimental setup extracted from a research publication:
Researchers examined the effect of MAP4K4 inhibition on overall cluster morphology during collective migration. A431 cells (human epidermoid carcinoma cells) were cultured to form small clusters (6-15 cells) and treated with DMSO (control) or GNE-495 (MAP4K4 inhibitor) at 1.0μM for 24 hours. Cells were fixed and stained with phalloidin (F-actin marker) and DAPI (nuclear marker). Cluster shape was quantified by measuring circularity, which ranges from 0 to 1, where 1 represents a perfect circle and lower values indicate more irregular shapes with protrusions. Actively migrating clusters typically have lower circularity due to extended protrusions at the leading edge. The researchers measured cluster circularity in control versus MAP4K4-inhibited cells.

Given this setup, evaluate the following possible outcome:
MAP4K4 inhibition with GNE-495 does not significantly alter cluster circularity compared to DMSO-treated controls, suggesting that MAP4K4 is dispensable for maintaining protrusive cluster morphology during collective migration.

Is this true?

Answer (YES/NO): NO